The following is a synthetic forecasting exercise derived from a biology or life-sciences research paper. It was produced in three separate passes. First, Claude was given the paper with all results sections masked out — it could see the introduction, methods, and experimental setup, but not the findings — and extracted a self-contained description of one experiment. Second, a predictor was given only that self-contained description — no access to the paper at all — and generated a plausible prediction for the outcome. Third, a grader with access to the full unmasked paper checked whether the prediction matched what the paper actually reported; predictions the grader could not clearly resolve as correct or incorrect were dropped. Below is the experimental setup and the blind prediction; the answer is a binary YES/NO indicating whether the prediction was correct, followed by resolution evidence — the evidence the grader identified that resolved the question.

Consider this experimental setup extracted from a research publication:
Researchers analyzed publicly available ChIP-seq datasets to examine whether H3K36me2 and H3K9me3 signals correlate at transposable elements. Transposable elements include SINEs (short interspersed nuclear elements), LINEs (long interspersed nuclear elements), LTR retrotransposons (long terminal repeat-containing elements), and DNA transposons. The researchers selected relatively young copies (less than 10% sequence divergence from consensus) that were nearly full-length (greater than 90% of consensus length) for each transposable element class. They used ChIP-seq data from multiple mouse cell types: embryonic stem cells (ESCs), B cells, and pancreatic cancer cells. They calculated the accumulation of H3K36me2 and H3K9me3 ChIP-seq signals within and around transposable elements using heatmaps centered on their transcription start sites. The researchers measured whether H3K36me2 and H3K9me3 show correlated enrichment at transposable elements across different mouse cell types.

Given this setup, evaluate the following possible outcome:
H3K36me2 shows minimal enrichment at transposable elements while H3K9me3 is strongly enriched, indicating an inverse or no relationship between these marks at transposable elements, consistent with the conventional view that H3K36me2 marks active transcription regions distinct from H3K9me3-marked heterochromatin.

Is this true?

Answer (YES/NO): NO